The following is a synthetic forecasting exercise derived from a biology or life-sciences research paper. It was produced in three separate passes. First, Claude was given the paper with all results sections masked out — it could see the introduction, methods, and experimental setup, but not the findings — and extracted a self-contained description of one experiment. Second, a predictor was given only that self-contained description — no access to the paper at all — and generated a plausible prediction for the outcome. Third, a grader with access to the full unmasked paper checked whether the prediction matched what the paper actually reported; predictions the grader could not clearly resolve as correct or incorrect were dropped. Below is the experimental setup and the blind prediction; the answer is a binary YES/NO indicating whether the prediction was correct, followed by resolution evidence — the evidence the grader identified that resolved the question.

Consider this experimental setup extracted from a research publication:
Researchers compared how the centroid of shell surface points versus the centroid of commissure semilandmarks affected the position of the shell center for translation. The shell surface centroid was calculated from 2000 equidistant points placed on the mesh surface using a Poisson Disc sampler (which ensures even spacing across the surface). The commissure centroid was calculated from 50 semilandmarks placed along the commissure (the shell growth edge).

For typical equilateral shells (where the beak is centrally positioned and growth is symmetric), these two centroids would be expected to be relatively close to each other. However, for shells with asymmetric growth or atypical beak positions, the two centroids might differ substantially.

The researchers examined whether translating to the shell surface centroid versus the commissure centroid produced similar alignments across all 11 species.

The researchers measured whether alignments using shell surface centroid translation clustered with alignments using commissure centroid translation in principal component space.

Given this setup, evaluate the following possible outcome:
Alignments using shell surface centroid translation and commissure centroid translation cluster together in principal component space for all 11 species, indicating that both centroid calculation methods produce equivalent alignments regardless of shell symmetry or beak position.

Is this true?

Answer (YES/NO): NO